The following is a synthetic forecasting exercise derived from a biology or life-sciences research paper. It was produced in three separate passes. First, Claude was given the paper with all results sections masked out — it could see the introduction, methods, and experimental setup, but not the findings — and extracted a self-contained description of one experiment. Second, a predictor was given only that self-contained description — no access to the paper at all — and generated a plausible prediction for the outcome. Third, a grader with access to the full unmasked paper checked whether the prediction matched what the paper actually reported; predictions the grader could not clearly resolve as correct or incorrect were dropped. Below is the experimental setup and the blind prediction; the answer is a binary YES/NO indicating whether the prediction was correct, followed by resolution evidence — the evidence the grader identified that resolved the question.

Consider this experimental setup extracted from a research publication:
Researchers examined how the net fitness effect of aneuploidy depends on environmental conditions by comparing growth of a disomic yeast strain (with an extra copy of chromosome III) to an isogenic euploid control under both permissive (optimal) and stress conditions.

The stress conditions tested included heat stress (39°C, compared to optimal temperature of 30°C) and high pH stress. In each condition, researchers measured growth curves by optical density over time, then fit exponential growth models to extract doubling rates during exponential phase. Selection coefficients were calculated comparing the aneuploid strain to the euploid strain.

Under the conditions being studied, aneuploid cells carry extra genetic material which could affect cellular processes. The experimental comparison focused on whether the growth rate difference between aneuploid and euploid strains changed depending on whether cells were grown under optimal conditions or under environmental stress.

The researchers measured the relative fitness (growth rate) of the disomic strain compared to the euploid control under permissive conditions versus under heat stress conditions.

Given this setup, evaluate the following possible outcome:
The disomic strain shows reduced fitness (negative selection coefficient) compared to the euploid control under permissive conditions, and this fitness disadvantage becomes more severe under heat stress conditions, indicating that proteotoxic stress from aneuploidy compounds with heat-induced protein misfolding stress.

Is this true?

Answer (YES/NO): NO